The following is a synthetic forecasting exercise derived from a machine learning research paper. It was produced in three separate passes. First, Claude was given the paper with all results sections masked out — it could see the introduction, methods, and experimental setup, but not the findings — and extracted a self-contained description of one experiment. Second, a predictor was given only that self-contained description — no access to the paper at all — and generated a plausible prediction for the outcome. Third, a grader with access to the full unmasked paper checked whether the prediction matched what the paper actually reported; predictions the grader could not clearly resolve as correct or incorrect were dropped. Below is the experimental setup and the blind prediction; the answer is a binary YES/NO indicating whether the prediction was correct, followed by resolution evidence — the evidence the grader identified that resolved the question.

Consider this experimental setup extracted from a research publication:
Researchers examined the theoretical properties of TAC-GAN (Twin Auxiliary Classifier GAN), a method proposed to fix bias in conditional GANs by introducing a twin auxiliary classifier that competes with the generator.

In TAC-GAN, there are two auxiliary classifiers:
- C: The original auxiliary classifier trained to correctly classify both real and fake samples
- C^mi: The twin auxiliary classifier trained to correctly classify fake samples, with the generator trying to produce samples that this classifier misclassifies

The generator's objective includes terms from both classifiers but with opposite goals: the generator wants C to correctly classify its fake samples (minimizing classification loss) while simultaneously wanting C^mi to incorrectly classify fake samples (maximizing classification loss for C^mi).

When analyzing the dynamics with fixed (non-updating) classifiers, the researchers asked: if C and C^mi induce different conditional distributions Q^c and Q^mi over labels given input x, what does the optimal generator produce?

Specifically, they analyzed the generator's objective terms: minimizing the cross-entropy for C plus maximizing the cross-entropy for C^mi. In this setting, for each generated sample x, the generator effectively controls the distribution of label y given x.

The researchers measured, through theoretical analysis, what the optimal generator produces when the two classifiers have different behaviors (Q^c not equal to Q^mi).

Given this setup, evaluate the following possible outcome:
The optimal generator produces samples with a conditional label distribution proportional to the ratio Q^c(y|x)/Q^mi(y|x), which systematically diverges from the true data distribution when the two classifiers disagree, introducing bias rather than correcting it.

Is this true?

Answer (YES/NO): NO